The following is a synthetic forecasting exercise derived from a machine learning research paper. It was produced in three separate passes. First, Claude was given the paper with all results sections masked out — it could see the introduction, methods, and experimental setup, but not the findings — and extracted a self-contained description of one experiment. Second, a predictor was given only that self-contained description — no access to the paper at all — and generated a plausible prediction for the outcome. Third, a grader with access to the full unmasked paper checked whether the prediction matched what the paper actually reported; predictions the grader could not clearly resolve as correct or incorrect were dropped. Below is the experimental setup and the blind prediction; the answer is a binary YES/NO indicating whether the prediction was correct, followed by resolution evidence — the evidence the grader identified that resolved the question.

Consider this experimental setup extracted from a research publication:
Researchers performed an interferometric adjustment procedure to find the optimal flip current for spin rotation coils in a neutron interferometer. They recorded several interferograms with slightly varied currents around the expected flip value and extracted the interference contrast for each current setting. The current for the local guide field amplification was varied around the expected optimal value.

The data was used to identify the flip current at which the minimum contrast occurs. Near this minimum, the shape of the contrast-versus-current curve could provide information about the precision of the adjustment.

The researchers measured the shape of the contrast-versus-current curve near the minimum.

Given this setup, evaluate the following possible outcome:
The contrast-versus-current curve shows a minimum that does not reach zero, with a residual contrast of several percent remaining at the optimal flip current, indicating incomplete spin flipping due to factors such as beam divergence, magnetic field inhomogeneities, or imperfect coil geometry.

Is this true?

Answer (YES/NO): YES